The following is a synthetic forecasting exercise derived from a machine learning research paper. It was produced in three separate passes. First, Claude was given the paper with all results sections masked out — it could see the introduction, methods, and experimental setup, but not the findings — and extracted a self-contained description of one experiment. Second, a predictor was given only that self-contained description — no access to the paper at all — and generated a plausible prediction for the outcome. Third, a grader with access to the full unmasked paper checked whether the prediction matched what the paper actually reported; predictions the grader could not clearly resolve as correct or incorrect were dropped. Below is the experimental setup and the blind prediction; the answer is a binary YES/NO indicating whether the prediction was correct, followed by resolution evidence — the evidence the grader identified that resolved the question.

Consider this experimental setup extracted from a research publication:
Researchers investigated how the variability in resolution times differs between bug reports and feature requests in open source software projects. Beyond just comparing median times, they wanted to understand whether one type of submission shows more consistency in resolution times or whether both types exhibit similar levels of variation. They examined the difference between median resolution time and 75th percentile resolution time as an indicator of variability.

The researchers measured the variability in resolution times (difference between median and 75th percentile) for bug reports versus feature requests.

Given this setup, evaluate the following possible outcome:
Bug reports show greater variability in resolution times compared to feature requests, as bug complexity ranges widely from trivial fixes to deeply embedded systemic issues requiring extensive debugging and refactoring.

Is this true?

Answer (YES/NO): NO